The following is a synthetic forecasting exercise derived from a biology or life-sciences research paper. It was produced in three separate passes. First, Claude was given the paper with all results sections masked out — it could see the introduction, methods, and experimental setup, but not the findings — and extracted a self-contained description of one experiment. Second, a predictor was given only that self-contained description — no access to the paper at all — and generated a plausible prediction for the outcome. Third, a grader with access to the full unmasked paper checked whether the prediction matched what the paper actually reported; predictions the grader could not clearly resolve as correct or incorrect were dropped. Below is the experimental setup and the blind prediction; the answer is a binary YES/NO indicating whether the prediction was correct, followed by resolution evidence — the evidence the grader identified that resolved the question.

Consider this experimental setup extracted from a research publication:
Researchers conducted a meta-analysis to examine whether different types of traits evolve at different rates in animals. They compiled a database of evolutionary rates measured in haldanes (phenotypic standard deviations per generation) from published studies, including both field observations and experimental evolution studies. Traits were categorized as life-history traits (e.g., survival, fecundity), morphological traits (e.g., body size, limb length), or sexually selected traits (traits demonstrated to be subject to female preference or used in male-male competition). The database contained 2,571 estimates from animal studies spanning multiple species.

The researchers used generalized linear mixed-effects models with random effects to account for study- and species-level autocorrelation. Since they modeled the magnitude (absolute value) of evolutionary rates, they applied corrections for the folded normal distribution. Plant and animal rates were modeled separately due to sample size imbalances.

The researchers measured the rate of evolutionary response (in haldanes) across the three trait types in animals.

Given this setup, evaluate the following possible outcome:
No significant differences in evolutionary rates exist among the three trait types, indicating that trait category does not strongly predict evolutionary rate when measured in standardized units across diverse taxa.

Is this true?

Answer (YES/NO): NO